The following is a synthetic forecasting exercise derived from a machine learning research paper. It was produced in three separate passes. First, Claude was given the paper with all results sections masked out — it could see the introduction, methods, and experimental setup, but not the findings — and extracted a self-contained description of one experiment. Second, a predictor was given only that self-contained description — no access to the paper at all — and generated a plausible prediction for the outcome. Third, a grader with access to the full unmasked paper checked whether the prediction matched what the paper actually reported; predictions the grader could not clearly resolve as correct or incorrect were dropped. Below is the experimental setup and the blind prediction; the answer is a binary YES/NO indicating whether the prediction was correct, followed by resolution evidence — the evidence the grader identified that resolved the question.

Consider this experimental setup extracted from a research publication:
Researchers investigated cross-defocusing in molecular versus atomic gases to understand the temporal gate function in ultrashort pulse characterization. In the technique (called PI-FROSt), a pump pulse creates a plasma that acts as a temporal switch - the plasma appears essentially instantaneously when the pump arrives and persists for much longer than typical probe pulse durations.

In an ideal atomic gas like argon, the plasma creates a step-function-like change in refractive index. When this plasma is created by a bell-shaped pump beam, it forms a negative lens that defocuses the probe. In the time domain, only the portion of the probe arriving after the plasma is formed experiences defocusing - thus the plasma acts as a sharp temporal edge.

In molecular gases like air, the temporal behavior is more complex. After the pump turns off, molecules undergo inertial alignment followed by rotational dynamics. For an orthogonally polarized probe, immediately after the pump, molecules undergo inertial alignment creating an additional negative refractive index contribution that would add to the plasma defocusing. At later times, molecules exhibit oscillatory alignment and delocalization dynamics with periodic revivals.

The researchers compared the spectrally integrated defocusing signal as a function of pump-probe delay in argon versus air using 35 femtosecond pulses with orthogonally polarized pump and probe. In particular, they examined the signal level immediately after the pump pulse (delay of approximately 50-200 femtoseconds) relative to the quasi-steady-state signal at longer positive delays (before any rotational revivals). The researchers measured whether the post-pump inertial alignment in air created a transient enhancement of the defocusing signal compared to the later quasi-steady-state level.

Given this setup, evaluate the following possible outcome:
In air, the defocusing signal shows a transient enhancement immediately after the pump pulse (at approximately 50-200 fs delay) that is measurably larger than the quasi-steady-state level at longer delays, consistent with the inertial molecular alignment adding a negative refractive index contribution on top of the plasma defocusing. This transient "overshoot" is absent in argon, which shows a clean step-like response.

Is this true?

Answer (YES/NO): YES